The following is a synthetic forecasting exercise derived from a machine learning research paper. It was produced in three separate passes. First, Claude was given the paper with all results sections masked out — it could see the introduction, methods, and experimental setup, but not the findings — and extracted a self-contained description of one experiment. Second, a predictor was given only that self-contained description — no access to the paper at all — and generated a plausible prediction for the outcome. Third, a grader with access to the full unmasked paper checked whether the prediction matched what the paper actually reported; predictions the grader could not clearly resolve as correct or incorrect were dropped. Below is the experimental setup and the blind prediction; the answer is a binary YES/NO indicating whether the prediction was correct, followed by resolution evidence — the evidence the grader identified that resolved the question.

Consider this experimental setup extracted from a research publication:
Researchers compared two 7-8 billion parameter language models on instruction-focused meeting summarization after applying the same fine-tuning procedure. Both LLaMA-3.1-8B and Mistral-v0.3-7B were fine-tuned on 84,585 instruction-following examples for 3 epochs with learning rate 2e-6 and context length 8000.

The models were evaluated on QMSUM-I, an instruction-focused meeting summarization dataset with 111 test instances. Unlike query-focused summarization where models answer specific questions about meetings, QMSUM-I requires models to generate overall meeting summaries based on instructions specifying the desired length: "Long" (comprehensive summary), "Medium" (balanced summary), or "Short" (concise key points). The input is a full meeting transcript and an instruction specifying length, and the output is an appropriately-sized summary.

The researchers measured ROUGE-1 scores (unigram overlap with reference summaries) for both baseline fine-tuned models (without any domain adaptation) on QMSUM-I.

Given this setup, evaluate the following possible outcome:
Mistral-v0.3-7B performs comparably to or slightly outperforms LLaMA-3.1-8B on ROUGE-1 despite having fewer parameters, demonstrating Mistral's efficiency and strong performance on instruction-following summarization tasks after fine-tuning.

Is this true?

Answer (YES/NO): NO